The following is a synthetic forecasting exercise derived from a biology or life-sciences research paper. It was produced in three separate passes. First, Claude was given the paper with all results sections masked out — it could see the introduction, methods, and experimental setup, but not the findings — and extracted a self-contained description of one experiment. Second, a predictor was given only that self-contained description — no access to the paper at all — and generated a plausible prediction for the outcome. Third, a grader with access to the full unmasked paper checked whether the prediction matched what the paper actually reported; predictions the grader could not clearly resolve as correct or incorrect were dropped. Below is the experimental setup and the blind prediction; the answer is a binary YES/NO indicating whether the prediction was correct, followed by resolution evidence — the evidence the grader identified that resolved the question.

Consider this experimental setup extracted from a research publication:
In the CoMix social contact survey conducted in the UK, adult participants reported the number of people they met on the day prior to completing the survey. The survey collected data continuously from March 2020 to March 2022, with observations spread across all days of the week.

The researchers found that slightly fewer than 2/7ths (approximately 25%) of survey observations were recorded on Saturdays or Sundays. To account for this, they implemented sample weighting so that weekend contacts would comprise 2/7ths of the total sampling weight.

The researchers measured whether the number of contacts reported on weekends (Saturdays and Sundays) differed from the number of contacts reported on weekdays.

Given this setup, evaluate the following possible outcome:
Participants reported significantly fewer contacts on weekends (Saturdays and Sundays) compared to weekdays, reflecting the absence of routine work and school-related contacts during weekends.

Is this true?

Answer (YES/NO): YES